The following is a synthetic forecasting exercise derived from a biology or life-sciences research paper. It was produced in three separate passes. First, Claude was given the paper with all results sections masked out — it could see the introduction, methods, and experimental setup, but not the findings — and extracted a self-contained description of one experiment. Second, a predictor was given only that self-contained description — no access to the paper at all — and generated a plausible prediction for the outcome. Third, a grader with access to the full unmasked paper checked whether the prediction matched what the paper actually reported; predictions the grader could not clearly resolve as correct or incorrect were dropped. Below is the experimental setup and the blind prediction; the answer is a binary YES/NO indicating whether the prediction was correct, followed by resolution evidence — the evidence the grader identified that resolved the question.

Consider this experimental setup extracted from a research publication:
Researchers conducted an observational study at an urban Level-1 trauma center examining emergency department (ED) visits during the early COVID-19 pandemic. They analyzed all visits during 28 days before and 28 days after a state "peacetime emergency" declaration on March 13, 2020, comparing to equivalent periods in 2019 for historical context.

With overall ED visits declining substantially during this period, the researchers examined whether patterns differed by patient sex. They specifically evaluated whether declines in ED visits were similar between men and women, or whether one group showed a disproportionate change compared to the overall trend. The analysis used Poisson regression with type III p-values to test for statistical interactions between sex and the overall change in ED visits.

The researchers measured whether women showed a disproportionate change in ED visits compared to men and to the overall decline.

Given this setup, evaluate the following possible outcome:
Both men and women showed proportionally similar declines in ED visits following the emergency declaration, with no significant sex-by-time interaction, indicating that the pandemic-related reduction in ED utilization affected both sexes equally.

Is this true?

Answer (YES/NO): NO